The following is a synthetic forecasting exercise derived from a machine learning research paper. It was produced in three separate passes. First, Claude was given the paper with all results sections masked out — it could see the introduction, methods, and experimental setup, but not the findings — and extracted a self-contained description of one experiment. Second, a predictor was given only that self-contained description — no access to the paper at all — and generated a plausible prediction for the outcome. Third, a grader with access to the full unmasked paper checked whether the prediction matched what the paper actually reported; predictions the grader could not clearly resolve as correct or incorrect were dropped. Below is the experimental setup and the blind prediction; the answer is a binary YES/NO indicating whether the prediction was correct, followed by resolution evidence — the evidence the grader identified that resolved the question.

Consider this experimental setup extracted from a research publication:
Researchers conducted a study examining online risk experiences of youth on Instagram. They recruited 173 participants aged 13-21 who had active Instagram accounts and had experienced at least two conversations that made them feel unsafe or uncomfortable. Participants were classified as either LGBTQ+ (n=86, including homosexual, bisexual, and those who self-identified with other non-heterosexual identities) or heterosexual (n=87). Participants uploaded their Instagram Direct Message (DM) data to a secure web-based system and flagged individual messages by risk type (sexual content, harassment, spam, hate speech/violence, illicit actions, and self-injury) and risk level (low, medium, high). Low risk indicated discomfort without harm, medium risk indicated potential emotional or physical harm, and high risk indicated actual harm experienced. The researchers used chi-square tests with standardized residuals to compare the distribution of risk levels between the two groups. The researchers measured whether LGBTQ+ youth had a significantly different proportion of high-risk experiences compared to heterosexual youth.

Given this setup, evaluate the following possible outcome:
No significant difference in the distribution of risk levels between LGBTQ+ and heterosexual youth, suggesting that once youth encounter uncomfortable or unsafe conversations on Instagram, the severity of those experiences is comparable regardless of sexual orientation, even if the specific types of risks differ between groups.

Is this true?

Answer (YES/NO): NO